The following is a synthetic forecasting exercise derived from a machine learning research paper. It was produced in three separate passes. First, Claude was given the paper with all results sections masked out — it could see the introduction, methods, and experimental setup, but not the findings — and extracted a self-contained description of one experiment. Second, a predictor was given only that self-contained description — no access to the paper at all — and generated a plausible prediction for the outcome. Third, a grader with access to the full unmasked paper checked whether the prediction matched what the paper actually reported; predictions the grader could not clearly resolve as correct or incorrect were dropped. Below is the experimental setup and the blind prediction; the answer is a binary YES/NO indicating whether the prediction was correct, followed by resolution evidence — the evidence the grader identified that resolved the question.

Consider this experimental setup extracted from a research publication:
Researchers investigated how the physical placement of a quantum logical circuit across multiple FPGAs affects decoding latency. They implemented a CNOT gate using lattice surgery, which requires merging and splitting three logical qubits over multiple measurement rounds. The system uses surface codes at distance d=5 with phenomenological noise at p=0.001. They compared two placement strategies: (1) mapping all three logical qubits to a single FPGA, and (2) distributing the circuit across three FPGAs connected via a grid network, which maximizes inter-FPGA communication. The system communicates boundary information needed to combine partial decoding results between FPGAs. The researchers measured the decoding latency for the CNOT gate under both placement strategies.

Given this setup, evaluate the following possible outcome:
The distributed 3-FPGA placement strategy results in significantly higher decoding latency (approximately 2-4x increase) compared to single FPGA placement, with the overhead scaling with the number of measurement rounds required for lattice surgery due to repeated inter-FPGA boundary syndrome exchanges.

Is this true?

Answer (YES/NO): YES